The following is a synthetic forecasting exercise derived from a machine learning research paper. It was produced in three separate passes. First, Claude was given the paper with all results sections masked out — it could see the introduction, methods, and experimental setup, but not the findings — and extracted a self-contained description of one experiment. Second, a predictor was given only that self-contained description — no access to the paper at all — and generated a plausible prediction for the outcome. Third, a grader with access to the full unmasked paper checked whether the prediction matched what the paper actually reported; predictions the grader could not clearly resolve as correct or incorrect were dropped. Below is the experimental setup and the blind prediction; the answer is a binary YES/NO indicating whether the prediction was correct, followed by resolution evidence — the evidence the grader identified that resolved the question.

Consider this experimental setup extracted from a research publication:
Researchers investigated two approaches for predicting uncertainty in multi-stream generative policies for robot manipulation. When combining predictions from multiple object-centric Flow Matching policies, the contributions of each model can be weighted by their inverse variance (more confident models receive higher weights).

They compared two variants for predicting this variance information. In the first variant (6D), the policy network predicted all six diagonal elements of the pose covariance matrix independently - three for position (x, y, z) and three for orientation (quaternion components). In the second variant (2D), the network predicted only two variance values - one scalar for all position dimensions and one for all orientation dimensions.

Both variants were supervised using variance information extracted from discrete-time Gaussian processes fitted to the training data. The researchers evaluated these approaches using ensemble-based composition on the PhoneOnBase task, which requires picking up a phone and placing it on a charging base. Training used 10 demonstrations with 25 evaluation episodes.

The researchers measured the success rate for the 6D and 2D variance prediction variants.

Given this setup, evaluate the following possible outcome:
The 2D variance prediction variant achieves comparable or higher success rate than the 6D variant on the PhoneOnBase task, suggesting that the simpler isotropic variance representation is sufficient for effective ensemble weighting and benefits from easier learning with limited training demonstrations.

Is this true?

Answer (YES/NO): YES